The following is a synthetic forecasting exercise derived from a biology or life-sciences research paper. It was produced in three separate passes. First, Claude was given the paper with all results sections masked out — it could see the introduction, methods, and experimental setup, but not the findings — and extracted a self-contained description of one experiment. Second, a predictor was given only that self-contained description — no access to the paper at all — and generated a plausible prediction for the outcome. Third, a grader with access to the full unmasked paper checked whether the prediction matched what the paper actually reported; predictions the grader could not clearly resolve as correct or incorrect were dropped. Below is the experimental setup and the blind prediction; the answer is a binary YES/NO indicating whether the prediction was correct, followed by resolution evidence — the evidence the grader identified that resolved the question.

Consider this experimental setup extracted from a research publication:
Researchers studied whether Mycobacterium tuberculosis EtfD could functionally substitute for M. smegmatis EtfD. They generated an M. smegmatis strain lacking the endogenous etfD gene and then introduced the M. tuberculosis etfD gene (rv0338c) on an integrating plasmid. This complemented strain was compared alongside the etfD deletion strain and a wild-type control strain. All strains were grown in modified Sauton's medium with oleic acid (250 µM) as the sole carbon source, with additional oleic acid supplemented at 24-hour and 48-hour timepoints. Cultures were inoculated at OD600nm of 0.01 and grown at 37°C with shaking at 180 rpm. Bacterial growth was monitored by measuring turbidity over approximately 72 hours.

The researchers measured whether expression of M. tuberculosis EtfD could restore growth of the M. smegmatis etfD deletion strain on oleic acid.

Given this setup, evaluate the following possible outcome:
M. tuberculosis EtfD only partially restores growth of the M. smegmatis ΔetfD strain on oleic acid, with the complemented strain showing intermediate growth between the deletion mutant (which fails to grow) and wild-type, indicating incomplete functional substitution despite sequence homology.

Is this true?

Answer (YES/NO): NO